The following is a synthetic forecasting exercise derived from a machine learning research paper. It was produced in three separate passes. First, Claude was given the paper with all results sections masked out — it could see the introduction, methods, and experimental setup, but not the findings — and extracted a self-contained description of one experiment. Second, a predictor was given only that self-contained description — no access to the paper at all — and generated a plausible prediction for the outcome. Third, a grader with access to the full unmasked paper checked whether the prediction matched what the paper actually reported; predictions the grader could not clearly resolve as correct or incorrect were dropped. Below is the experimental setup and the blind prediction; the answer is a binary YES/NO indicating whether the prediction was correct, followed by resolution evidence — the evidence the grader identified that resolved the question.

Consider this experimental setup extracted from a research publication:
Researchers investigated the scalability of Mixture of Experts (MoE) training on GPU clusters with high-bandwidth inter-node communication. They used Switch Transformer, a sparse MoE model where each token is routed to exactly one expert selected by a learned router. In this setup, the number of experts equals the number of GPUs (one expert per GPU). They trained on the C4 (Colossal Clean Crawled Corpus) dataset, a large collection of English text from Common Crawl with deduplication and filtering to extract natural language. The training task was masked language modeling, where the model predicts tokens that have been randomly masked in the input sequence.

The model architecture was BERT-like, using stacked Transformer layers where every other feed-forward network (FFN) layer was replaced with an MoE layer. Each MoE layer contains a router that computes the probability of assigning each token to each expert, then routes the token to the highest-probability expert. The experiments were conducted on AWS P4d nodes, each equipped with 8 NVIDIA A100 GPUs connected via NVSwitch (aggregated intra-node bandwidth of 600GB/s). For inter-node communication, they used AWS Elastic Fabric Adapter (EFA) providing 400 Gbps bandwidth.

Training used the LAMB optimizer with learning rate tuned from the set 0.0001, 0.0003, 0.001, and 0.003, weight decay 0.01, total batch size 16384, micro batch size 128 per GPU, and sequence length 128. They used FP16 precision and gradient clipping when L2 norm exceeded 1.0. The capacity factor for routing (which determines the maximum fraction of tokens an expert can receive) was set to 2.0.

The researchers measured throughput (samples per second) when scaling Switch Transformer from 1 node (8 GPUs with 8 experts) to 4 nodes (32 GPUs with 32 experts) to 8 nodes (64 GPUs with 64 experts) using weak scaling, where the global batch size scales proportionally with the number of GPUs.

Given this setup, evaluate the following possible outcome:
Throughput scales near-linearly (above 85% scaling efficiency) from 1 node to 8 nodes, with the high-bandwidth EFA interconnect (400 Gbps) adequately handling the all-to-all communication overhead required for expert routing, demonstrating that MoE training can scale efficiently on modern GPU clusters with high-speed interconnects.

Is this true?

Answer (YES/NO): NO